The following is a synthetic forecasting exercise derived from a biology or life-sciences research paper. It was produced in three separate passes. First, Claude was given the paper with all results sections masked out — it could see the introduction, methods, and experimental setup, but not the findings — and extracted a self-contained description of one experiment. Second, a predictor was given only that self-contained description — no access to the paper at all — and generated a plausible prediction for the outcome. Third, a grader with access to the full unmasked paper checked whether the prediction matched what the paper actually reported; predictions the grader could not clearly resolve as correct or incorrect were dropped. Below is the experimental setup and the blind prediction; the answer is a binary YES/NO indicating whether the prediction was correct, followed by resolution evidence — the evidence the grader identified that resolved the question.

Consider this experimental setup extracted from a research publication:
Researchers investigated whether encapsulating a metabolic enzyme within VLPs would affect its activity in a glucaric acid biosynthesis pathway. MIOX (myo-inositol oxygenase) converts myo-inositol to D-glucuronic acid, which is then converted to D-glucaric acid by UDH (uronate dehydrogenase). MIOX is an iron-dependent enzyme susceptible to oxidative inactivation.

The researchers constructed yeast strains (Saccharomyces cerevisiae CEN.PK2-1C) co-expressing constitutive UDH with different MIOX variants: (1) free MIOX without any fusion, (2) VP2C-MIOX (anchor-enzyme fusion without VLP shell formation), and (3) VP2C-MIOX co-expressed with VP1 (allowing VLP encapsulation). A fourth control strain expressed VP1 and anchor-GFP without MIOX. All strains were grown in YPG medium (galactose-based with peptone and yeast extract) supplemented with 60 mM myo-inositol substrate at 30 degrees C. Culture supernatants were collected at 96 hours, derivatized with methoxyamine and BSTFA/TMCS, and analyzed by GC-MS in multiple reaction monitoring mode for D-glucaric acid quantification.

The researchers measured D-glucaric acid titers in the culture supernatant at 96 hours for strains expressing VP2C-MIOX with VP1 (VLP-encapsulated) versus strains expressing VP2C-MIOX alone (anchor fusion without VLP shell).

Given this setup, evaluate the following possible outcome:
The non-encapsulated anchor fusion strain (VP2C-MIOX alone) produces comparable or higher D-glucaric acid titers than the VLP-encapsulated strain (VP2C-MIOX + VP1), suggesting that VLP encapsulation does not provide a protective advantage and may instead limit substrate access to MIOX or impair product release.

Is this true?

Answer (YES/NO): NO